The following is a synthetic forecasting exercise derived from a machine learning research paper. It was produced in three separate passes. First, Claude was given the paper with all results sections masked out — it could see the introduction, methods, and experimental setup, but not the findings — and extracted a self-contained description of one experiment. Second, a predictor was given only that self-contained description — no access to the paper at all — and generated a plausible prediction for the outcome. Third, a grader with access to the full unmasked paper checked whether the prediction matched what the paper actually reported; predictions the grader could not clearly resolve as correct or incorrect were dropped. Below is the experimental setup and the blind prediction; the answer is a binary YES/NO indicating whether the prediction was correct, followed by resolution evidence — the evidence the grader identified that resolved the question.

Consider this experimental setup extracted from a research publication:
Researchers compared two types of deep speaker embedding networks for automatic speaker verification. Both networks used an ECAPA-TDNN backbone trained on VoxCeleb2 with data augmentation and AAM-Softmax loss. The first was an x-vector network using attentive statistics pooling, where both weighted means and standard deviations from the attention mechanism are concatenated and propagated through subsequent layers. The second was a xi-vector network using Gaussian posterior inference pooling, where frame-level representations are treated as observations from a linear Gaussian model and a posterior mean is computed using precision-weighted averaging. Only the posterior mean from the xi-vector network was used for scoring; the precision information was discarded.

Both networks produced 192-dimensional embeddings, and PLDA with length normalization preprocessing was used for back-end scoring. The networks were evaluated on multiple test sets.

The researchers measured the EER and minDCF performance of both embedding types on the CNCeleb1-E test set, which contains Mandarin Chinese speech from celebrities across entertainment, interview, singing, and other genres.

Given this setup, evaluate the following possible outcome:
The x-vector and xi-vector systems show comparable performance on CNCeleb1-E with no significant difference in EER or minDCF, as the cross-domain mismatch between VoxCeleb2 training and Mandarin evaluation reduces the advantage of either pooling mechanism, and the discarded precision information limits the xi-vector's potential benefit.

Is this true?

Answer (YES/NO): YES